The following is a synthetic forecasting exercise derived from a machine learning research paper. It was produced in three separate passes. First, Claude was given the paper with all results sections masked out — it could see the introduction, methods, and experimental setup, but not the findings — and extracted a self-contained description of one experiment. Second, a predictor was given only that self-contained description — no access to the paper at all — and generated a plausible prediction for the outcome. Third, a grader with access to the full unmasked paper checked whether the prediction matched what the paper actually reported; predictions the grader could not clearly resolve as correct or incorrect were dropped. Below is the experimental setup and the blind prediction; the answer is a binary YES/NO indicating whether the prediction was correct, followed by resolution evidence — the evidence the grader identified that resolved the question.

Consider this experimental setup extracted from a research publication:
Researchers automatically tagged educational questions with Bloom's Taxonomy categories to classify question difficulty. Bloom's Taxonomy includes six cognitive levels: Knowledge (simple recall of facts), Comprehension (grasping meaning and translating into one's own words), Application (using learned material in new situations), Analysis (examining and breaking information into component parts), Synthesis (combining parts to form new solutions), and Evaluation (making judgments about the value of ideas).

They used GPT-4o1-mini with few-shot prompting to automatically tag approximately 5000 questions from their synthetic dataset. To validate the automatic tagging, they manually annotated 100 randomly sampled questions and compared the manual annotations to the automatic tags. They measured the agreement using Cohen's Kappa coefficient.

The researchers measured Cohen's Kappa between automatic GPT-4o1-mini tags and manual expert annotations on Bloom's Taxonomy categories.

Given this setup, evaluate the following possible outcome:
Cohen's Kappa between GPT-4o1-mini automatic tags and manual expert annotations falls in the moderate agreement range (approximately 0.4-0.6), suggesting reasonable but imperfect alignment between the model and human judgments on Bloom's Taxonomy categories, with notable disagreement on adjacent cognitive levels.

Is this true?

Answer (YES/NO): NO